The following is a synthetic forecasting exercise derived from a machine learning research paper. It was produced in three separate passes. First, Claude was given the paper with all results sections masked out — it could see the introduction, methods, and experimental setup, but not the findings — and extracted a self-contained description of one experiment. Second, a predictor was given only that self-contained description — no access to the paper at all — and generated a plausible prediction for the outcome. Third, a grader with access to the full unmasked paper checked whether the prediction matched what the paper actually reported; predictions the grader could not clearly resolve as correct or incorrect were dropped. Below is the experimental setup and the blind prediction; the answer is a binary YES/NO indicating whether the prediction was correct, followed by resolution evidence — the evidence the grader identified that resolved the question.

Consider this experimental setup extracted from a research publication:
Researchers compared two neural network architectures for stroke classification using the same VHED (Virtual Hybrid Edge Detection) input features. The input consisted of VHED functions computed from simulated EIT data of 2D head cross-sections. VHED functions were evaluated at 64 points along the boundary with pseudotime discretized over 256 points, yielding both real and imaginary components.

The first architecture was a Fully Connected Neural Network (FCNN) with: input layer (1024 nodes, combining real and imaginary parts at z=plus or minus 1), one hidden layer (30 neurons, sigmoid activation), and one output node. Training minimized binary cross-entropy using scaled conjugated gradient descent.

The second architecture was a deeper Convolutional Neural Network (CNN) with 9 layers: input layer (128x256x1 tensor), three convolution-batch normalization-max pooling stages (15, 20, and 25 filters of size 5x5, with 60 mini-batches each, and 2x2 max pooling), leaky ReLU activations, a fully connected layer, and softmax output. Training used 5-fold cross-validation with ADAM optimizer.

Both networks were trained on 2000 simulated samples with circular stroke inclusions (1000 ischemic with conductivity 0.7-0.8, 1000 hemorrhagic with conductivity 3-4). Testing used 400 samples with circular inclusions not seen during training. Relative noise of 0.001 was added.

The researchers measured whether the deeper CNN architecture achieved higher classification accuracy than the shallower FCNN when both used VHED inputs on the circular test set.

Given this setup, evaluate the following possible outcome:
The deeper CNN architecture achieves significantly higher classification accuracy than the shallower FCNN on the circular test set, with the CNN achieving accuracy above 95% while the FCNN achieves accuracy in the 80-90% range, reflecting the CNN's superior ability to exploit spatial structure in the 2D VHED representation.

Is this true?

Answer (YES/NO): NO